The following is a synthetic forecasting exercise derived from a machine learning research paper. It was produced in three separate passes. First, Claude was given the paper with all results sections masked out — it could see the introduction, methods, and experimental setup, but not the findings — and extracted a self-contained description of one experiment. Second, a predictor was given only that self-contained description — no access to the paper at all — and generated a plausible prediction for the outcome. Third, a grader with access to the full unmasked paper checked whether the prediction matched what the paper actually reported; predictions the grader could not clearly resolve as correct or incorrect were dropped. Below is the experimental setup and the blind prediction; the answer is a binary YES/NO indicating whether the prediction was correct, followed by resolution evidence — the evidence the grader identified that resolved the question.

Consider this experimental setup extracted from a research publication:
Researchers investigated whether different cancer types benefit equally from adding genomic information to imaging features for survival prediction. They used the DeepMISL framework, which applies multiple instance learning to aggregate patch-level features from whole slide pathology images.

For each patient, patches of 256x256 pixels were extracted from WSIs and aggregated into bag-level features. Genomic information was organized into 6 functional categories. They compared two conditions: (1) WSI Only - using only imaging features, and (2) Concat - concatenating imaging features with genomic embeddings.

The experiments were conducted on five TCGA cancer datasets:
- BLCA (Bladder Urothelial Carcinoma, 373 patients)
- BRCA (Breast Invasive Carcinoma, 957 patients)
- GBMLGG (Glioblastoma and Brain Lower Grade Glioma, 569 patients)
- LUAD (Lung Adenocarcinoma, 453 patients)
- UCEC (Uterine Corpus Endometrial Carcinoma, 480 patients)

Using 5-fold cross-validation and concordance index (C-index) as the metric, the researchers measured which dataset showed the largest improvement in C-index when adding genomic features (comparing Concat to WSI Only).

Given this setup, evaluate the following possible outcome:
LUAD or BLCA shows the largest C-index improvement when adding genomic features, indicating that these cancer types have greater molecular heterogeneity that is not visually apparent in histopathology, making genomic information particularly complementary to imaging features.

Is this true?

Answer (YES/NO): YES